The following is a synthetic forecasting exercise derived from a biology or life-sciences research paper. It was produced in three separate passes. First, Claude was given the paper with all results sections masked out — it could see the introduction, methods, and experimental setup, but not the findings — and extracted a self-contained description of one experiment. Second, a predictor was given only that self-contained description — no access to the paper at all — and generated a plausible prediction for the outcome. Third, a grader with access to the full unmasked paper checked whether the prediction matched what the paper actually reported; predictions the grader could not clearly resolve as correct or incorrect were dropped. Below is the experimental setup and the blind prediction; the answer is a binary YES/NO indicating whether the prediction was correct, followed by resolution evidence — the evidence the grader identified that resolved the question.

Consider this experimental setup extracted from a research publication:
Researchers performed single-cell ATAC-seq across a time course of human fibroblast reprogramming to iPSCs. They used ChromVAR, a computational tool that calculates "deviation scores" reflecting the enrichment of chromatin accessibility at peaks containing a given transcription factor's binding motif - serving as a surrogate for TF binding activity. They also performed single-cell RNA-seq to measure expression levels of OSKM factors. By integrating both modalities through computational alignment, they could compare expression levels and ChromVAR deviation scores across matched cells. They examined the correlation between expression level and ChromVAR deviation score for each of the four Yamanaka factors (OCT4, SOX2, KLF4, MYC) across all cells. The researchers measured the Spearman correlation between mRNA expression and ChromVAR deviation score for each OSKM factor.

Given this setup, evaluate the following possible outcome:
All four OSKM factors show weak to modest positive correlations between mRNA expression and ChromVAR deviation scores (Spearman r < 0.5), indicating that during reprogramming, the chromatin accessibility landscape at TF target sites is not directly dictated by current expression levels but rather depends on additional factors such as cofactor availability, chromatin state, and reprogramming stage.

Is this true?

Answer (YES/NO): NO